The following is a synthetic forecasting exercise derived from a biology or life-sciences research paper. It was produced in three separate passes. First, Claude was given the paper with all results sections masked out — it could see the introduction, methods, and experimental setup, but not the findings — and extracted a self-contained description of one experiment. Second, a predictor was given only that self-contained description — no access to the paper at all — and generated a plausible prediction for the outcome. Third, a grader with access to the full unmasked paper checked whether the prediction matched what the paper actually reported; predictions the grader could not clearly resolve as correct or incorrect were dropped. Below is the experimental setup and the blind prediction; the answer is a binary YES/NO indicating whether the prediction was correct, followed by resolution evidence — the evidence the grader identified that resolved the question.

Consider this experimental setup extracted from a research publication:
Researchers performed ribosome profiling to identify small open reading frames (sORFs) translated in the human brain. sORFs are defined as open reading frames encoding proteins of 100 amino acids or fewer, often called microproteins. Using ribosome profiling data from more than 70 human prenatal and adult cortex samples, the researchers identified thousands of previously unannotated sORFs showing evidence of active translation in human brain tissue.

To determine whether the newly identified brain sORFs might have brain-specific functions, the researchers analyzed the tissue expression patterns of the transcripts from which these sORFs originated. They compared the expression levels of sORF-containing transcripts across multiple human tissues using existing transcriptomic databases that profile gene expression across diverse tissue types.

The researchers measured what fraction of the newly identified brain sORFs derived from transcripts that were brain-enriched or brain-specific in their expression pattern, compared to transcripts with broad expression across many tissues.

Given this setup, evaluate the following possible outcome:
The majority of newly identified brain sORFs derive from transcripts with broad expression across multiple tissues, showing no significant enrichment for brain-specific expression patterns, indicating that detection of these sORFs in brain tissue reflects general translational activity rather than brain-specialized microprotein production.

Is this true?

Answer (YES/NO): NO